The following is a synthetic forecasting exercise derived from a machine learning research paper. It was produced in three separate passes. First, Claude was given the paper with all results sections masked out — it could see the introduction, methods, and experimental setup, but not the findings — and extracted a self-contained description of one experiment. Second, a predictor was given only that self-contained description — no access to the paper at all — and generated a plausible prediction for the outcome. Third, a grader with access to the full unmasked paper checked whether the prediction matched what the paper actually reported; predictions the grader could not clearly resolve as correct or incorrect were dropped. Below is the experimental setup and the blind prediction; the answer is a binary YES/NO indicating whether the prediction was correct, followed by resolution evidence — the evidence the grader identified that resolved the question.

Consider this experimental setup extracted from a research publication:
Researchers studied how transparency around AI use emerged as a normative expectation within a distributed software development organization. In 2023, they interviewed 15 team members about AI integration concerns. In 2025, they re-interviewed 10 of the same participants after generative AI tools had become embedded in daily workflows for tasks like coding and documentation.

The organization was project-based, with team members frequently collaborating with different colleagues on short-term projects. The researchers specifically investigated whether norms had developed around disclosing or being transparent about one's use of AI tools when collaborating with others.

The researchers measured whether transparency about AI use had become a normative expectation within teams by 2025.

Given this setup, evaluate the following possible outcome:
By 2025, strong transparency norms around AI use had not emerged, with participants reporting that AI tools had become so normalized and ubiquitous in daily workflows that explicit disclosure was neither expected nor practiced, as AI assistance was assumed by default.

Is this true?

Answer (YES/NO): NO